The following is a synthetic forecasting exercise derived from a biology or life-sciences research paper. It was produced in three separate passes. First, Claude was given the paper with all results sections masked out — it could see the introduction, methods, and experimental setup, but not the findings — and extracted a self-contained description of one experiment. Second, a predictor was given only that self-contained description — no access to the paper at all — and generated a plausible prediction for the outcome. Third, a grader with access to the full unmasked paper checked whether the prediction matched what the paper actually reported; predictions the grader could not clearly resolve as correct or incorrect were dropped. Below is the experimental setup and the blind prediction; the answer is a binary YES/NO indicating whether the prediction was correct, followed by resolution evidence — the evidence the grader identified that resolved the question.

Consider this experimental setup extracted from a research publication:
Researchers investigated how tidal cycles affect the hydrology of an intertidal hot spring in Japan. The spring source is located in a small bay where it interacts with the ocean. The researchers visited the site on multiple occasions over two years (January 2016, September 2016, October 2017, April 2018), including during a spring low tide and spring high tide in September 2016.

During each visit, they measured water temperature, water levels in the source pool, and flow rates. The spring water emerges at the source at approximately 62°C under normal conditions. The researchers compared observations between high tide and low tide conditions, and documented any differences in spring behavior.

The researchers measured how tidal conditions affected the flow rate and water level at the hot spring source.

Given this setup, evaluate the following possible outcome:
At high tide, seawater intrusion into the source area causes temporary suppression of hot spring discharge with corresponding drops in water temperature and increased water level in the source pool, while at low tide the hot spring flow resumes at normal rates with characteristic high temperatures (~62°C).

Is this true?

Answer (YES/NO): NO